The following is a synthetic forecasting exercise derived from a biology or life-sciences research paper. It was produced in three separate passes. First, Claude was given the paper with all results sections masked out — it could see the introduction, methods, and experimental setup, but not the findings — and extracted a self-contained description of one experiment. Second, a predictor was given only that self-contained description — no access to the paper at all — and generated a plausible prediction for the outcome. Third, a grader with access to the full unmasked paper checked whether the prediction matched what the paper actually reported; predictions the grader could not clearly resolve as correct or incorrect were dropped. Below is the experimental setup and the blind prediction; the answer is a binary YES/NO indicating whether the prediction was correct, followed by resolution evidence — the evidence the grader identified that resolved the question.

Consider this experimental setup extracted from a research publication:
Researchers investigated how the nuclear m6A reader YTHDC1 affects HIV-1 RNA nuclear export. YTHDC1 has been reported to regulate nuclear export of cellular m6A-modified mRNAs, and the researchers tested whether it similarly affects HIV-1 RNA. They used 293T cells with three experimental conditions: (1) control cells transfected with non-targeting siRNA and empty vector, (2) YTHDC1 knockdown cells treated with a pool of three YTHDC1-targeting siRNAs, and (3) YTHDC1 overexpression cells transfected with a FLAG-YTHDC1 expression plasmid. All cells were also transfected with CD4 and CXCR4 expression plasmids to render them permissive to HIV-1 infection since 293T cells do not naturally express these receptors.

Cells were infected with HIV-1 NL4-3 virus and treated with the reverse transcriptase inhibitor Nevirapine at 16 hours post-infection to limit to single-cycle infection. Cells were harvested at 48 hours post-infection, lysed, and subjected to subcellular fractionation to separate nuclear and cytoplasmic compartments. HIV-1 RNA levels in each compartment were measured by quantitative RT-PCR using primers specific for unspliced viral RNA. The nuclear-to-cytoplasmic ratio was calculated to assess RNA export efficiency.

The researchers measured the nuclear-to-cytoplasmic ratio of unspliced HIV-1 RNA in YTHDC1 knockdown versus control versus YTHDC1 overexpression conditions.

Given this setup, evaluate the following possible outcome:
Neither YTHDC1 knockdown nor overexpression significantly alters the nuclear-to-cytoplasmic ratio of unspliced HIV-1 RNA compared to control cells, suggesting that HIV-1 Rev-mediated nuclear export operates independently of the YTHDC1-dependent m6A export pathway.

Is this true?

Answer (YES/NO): YES